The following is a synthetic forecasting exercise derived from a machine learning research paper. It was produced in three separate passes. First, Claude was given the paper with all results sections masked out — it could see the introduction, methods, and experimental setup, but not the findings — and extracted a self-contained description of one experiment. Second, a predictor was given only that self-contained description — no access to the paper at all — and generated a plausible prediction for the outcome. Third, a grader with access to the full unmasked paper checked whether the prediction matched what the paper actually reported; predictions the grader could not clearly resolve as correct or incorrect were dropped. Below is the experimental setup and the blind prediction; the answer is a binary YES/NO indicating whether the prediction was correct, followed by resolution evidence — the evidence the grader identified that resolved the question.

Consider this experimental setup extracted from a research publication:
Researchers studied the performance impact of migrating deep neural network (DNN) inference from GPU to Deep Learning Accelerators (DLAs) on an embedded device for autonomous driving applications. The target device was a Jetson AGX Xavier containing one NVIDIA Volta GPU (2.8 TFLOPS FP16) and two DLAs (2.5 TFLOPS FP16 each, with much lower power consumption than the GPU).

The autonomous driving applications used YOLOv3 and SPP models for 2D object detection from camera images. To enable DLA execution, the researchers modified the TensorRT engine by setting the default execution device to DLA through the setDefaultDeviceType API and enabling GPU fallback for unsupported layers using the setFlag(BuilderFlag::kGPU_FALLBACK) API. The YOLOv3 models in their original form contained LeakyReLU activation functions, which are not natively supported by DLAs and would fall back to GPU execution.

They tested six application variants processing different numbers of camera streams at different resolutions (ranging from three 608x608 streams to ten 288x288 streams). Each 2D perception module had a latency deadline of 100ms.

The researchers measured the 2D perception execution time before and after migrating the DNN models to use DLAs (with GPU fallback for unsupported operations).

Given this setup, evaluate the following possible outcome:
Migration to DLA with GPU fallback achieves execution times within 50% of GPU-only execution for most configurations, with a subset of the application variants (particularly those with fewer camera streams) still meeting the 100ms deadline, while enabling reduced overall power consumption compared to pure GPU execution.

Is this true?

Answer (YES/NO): NO